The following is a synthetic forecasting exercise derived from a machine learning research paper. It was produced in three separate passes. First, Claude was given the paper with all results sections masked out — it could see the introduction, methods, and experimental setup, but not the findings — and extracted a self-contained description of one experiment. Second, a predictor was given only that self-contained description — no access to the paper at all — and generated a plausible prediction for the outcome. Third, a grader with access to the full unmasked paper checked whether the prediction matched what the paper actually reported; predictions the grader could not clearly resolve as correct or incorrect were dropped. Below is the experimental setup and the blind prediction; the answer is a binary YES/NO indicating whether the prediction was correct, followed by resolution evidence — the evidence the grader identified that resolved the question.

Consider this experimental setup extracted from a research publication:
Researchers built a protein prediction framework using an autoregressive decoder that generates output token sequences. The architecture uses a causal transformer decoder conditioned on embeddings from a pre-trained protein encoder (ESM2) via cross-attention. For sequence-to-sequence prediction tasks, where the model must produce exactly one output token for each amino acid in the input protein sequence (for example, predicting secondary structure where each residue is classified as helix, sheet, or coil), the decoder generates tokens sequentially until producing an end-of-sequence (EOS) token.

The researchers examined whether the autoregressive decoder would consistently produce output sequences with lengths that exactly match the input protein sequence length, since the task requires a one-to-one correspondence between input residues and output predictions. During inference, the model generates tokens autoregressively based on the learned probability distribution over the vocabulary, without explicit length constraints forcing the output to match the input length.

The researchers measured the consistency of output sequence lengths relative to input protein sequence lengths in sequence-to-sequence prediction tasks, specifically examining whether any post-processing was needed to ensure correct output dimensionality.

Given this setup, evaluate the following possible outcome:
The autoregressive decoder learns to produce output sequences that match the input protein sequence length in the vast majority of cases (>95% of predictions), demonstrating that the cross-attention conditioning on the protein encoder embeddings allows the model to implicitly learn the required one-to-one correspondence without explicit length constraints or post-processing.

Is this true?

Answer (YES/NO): NO